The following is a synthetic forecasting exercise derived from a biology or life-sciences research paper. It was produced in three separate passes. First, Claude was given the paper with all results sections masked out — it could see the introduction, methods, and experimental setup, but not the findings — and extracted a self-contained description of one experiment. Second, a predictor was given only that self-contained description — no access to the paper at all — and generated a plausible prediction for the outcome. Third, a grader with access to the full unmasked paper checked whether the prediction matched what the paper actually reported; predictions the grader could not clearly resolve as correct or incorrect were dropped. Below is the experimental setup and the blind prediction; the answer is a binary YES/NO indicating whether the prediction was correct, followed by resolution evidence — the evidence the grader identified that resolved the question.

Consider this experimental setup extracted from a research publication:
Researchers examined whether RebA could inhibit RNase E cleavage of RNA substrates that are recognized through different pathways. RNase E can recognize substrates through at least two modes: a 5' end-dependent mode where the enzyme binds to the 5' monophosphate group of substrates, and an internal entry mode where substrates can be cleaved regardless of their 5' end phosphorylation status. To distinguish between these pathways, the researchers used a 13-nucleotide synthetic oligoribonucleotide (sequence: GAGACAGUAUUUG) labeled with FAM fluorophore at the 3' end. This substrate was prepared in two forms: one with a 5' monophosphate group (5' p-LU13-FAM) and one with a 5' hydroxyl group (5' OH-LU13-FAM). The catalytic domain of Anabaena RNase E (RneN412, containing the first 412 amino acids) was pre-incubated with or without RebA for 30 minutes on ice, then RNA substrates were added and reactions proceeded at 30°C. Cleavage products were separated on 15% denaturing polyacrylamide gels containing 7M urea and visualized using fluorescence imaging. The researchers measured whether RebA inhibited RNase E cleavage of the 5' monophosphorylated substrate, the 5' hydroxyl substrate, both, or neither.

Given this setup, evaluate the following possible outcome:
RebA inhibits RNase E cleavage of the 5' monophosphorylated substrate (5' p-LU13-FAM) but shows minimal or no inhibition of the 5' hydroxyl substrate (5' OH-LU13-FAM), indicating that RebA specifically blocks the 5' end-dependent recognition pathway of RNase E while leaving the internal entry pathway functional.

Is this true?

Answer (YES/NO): NO